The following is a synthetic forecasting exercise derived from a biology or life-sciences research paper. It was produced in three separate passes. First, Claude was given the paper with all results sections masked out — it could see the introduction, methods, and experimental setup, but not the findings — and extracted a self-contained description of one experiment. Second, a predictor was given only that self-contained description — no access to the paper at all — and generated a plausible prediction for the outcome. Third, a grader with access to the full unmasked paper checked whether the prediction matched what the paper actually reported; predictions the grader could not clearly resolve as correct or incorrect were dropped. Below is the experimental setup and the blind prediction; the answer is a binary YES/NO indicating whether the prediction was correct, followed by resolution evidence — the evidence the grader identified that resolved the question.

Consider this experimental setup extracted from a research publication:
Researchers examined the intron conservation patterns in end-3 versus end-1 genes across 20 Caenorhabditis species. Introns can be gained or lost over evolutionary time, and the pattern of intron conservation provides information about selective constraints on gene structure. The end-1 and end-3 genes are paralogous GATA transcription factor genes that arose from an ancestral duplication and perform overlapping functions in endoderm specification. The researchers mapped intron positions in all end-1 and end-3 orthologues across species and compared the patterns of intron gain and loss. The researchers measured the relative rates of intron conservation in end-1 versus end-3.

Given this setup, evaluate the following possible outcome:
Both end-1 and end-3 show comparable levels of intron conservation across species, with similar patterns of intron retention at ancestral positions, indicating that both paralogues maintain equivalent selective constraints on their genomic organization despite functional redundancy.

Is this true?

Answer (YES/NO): NO